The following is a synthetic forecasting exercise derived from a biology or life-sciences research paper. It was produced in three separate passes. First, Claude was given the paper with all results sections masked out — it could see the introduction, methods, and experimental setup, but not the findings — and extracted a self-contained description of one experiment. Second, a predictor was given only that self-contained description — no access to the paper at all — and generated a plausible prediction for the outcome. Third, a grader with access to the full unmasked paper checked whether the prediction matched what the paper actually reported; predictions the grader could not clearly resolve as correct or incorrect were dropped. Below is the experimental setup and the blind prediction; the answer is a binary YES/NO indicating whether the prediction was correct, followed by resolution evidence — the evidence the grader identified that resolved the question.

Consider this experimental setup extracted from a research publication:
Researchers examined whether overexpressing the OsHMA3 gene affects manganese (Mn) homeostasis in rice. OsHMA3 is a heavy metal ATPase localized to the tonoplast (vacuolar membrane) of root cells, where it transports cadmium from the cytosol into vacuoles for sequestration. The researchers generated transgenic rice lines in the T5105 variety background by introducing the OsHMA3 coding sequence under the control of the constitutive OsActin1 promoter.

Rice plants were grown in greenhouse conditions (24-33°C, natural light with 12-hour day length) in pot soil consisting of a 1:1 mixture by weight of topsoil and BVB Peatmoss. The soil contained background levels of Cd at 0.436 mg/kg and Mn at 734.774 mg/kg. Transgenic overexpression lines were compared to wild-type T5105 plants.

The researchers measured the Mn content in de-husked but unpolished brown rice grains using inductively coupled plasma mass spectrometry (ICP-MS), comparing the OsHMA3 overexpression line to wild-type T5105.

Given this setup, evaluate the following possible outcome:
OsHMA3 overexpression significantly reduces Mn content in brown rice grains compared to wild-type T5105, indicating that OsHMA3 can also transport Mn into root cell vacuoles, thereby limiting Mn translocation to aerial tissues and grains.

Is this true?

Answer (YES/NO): NO